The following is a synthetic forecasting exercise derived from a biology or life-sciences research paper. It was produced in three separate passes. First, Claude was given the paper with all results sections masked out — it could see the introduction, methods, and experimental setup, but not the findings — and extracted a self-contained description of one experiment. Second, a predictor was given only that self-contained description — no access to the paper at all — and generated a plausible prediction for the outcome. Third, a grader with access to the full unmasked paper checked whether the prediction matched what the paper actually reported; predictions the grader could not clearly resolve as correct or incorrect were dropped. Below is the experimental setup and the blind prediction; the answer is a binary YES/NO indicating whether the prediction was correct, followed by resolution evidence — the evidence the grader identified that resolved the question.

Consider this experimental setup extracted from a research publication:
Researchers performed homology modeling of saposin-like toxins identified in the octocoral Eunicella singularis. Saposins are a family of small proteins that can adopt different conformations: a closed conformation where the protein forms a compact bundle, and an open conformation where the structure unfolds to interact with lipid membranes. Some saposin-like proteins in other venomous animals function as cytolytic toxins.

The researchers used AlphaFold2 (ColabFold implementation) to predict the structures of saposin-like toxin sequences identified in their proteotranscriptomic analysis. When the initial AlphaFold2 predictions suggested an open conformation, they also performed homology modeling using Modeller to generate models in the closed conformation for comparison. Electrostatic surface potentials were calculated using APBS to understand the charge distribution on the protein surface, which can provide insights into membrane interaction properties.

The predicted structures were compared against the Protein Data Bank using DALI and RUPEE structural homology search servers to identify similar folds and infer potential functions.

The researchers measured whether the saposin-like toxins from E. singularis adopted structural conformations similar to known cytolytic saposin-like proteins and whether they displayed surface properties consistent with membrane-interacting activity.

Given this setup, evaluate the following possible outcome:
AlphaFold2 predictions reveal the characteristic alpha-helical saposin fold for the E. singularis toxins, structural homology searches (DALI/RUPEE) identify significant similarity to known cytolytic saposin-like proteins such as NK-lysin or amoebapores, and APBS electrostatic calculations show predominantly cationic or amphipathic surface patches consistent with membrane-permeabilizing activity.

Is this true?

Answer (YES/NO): NO